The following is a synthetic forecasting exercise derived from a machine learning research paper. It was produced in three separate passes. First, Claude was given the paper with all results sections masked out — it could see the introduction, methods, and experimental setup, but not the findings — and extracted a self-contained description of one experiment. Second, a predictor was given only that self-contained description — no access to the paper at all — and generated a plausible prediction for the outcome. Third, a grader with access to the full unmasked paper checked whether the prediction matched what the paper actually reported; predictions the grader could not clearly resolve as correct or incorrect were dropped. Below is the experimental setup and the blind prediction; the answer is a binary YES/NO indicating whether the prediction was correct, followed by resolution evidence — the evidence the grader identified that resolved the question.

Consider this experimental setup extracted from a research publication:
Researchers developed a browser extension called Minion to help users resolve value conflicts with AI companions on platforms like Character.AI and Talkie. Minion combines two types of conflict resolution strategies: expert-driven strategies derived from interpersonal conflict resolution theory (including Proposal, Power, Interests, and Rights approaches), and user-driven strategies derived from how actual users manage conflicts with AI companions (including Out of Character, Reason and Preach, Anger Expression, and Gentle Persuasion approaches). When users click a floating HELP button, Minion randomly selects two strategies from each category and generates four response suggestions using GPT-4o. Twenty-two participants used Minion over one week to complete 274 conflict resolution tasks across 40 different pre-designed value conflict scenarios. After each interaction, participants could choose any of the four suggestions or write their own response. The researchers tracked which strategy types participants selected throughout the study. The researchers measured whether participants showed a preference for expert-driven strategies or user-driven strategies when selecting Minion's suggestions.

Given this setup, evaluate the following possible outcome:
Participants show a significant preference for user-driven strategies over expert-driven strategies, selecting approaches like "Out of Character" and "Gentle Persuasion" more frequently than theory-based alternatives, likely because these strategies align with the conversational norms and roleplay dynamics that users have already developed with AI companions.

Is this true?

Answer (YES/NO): NO